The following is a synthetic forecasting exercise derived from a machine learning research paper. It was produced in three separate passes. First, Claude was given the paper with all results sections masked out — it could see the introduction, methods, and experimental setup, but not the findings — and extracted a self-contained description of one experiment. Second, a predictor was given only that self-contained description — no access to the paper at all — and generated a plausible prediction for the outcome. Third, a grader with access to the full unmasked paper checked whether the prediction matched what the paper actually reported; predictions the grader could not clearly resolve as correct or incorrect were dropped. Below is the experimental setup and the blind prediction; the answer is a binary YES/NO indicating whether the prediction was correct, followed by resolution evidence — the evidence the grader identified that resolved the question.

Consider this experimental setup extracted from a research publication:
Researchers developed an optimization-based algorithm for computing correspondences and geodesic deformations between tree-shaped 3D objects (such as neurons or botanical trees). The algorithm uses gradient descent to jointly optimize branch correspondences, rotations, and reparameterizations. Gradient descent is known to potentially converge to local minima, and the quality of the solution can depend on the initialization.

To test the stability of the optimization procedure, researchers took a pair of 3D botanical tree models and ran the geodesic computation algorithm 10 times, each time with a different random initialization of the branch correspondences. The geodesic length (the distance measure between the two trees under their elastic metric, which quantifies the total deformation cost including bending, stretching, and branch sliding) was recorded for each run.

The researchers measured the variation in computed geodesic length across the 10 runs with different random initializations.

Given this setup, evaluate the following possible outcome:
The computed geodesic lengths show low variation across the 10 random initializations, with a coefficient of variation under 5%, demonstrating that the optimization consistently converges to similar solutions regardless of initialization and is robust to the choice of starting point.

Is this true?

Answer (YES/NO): YES